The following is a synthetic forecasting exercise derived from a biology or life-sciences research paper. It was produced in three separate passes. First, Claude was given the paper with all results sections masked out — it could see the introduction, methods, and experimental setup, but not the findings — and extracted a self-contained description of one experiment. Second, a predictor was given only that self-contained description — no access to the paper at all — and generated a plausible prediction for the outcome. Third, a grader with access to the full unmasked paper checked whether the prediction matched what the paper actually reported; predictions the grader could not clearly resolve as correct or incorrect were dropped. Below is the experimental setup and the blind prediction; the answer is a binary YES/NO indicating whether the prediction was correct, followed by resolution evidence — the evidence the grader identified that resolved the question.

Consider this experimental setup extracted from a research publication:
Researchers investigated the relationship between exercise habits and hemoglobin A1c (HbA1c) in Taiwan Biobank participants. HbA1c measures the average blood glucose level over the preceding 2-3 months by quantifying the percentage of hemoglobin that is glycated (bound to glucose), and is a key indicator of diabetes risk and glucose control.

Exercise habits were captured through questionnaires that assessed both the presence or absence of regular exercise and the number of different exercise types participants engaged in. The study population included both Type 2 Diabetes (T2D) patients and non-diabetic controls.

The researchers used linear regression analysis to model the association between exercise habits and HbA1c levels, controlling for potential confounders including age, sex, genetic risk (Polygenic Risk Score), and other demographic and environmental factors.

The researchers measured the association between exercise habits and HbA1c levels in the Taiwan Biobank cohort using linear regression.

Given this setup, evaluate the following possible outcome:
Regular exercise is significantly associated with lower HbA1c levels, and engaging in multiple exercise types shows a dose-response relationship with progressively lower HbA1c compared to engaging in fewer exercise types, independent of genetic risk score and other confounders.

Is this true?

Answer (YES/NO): NO